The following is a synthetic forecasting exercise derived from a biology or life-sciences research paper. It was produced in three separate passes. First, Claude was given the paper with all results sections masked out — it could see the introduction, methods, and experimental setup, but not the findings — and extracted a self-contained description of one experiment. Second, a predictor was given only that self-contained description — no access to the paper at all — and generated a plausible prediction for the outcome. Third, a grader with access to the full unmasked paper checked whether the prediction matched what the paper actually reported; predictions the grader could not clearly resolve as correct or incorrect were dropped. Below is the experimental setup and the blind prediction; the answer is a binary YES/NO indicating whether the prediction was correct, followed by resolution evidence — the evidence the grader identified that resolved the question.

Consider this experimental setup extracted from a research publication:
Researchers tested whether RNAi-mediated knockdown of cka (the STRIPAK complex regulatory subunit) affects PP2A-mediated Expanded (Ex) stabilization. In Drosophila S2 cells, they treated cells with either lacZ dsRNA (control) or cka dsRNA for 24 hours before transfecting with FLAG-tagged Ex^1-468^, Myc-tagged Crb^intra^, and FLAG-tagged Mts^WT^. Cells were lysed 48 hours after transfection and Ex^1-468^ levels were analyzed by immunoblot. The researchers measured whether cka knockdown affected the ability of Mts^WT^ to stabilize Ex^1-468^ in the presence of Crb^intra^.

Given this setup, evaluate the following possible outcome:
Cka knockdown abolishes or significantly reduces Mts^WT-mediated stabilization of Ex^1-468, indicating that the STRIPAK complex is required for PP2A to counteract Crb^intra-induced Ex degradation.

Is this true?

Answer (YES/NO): NO